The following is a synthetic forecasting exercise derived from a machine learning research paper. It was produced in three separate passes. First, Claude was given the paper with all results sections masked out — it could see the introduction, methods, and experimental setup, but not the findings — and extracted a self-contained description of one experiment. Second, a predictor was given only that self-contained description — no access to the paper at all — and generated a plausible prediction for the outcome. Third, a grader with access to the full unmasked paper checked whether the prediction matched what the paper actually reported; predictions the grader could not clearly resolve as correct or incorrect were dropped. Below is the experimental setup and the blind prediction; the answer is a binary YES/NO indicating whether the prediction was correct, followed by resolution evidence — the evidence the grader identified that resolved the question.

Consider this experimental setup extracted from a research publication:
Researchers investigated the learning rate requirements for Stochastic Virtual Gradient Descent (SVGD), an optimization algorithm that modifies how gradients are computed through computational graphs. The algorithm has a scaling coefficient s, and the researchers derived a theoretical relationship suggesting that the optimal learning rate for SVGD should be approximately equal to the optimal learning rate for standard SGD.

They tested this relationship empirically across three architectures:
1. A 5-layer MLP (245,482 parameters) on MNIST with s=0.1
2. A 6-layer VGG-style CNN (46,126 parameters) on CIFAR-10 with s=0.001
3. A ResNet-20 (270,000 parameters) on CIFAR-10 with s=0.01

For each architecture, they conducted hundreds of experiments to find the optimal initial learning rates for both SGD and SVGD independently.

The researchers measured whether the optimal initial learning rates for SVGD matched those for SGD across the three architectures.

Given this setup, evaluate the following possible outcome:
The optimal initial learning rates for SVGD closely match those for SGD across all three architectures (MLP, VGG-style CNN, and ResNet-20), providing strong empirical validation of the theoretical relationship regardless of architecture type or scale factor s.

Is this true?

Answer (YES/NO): NO